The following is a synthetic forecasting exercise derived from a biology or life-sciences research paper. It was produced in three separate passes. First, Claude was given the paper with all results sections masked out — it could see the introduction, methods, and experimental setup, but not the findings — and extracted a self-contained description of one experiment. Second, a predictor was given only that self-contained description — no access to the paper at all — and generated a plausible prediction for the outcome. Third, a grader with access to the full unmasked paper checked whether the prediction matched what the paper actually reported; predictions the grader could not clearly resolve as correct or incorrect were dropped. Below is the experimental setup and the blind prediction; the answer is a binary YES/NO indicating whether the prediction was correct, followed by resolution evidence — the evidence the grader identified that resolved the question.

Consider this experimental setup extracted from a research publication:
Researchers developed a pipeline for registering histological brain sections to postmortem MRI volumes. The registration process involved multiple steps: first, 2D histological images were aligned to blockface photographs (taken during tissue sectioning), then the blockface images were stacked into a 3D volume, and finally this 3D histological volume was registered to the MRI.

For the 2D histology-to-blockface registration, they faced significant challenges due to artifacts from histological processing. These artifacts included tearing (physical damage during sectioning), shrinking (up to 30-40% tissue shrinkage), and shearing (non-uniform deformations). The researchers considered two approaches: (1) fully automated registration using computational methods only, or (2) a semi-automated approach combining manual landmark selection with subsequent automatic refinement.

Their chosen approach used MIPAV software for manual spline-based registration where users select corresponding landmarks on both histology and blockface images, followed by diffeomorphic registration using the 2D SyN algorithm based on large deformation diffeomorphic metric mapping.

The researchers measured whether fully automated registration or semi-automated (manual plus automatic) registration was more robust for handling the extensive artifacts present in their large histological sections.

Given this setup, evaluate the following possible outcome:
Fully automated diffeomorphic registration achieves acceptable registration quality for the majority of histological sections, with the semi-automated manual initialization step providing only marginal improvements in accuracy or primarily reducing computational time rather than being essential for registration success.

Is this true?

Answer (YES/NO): NO